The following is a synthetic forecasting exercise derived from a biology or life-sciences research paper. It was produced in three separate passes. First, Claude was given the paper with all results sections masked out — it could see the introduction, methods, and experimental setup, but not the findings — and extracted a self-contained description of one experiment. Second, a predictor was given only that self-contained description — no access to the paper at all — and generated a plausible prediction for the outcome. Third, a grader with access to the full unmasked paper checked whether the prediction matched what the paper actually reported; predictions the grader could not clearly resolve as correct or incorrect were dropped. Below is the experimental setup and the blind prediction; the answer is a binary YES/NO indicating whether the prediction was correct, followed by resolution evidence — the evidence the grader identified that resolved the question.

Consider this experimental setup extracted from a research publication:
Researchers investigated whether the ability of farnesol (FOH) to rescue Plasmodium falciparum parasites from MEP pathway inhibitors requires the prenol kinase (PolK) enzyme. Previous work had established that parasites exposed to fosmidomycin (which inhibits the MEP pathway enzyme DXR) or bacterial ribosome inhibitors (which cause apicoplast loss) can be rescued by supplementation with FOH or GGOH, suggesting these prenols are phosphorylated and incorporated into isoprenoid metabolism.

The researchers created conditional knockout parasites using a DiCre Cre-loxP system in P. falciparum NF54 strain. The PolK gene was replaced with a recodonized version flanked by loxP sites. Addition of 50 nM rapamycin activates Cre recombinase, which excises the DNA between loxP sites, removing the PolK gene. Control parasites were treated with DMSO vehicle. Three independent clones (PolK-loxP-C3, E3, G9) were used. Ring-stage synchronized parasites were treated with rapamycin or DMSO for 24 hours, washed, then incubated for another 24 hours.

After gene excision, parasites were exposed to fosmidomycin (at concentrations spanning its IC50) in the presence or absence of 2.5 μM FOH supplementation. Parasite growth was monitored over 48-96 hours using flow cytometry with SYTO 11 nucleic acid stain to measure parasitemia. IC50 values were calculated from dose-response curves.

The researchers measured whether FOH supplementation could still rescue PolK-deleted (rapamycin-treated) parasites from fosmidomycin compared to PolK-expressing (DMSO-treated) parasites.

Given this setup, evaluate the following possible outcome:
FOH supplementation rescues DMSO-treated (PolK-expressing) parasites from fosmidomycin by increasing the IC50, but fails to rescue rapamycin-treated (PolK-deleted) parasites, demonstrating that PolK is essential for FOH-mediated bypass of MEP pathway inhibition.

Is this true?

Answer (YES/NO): YES